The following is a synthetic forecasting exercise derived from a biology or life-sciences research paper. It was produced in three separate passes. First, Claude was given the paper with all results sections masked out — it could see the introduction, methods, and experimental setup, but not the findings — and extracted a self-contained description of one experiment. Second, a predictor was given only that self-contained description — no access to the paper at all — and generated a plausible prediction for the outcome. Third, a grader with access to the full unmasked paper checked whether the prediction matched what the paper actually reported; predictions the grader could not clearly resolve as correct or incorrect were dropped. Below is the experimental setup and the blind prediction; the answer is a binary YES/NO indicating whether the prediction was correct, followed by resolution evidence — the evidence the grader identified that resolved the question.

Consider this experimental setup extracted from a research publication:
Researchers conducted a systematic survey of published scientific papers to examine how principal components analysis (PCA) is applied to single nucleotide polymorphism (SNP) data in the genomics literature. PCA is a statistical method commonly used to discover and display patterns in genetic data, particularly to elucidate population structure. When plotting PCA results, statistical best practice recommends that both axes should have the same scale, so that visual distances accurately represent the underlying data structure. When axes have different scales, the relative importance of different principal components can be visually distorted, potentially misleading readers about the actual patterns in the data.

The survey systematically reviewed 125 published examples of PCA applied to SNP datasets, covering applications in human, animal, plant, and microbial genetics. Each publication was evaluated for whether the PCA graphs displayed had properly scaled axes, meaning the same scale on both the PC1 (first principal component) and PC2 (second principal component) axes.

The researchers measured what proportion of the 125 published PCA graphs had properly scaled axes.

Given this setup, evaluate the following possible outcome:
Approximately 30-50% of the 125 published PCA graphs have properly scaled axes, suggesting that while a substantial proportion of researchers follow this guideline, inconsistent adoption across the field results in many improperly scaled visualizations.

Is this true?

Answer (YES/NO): NO